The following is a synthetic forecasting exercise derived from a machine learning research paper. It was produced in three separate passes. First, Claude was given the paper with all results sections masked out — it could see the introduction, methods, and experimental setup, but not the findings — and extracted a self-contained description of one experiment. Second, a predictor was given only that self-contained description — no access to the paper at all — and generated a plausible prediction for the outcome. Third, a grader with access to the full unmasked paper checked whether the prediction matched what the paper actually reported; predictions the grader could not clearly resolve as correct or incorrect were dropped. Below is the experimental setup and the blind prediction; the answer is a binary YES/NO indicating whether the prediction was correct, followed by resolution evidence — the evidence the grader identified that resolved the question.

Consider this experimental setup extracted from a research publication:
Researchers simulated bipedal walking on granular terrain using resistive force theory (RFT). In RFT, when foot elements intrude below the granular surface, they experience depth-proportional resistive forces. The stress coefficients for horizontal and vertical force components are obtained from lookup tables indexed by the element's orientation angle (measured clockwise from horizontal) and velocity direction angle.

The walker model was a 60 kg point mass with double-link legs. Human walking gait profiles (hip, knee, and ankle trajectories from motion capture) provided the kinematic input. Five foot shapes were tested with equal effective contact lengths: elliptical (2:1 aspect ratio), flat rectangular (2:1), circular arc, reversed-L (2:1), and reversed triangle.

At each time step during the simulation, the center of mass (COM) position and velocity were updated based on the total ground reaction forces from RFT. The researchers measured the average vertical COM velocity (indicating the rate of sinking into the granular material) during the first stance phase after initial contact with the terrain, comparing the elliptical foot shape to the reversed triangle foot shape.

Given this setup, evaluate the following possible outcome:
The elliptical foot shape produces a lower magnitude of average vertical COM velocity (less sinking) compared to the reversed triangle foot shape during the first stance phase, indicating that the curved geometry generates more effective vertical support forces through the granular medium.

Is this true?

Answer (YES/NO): NO